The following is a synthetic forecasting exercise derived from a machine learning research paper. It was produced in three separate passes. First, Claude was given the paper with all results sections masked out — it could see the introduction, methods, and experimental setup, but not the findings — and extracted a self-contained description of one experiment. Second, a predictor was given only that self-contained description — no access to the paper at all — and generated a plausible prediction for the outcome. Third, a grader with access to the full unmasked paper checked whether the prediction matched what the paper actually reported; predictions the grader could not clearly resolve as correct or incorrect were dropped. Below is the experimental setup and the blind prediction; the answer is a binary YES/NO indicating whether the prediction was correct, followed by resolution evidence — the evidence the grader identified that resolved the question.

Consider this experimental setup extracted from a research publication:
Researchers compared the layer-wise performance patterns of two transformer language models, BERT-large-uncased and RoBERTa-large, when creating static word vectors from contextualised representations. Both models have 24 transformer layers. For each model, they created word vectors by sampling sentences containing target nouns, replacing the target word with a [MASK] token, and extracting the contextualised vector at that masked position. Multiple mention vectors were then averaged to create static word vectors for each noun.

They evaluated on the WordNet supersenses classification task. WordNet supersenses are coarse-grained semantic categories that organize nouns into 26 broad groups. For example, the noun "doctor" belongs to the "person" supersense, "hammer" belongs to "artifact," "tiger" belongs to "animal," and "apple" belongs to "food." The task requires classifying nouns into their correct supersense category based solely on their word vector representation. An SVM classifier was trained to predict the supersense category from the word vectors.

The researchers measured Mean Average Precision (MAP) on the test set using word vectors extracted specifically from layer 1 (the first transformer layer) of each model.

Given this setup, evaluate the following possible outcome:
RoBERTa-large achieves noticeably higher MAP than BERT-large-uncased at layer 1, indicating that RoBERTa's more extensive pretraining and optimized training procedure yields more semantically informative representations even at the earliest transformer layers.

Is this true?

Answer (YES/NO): YES